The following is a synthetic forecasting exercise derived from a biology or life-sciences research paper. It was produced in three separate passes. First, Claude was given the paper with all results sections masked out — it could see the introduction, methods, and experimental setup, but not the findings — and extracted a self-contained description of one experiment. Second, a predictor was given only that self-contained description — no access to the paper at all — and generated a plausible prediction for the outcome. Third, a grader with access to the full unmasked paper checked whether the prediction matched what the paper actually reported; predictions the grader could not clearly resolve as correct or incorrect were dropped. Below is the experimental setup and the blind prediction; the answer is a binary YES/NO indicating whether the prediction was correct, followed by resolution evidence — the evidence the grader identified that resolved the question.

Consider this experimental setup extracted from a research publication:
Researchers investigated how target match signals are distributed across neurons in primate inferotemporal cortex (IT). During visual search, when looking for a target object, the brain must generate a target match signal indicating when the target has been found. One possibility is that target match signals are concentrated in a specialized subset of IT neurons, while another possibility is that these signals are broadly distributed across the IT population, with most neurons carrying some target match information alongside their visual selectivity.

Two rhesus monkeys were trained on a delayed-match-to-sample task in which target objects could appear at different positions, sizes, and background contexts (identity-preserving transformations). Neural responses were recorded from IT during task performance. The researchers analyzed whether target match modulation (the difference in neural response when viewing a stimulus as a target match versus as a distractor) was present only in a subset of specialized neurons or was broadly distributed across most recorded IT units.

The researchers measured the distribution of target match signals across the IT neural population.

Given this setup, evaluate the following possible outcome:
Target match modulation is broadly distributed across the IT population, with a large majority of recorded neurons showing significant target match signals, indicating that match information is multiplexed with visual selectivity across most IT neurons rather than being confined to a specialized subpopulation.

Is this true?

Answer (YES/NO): YES